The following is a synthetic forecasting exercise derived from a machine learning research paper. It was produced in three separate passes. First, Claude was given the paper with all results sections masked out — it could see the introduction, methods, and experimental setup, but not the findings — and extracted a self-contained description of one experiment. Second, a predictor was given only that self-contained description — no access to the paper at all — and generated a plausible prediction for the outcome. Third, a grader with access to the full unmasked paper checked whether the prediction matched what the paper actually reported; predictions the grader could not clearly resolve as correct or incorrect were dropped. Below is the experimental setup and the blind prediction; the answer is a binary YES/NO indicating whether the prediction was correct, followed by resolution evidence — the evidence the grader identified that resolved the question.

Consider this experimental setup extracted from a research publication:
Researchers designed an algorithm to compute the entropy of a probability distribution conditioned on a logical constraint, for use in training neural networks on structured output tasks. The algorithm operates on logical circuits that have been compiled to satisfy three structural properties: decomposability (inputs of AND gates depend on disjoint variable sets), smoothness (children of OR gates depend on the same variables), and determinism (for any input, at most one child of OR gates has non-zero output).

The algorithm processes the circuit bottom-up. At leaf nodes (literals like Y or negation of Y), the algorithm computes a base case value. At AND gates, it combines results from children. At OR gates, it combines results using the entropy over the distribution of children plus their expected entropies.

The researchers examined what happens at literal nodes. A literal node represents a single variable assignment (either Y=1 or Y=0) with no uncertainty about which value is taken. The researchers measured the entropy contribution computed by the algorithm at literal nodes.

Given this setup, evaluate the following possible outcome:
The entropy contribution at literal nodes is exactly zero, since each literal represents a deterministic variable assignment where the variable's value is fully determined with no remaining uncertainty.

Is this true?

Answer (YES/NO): YES